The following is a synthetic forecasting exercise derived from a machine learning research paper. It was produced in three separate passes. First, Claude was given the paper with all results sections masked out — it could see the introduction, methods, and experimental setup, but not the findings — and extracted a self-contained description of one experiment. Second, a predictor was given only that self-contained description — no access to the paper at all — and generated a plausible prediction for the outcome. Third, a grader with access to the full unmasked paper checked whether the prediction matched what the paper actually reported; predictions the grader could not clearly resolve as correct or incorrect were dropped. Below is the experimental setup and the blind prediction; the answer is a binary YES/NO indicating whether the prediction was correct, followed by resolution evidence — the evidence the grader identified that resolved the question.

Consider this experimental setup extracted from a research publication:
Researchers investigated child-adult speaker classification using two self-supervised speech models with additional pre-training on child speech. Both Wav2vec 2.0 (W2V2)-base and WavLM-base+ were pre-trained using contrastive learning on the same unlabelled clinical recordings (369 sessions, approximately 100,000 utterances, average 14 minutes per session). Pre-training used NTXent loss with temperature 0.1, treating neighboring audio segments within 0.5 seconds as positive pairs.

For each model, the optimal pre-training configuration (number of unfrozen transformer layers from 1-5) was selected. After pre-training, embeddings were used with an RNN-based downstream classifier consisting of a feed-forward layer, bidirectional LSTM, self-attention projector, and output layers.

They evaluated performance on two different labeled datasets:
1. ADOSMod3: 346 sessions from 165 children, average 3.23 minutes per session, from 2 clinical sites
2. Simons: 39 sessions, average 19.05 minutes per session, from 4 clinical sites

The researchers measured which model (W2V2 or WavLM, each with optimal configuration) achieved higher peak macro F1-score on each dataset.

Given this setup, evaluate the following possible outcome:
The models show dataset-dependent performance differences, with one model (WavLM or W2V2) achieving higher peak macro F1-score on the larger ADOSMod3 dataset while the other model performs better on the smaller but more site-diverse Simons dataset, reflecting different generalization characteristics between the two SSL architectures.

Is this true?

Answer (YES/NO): NO